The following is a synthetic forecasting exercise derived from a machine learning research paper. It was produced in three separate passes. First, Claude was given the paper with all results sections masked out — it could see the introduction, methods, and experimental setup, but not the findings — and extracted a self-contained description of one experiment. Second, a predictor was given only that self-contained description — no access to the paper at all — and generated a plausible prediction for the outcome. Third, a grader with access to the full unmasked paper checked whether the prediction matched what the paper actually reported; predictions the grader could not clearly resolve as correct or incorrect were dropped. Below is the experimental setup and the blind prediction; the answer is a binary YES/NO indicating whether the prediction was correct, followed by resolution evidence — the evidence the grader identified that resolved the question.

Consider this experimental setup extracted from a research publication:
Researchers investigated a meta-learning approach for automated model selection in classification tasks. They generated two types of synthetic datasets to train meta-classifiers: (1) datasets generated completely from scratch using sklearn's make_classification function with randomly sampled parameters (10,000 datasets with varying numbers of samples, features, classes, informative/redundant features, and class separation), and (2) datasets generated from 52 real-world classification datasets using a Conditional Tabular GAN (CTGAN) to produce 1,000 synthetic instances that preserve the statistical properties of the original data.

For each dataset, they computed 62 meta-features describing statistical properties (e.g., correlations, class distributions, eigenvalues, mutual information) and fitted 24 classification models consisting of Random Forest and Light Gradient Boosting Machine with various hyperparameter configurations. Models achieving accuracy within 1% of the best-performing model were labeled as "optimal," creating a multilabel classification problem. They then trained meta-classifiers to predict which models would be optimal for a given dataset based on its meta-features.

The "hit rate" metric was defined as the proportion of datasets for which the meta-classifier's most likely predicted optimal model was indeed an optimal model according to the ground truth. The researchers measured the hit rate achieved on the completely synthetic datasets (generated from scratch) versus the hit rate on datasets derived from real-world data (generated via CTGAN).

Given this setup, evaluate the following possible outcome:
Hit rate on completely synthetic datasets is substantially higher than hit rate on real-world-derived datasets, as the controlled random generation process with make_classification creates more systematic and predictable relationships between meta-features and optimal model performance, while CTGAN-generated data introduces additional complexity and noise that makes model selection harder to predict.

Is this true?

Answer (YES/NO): NO